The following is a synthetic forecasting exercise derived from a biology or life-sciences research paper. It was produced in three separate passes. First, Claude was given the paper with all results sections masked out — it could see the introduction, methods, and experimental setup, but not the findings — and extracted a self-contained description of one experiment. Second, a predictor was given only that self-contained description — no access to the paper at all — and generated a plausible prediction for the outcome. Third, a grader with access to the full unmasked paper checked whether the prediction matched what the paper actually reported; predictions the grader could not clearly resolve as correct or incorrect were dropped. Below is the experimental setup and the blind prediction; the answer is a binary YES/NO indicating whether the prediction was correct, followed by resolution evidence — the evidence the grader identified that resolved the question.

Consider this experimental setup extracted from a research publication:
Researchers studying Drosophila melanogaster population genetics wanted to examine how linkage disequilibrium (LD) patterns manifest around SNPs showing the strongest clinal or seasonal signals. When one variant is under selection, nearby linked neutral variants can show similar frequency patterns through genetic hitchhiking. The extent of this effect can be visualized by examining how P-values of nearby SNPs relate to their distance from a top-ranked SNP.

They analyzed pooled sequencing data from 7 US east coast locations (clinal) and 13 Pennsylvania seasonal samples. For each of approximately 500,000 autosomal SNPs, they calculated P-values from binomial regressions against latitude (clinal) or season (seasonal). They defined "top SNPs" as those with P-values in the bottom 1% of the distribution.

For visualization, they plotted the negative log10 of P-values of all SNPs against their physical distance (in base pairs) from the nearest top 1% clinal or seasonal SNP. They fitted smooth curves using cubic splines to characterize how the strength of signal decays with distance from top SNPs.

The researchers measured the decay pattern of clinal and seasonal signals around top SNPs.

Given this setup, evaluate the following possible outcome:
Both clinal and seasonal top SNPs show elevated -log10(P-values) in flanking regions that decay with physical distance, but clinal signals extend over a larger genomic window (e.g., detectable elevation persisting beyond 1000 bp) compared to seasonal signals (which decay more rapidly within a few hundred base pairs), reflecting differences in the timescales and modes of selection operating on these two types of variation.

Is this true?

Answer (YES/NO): NO